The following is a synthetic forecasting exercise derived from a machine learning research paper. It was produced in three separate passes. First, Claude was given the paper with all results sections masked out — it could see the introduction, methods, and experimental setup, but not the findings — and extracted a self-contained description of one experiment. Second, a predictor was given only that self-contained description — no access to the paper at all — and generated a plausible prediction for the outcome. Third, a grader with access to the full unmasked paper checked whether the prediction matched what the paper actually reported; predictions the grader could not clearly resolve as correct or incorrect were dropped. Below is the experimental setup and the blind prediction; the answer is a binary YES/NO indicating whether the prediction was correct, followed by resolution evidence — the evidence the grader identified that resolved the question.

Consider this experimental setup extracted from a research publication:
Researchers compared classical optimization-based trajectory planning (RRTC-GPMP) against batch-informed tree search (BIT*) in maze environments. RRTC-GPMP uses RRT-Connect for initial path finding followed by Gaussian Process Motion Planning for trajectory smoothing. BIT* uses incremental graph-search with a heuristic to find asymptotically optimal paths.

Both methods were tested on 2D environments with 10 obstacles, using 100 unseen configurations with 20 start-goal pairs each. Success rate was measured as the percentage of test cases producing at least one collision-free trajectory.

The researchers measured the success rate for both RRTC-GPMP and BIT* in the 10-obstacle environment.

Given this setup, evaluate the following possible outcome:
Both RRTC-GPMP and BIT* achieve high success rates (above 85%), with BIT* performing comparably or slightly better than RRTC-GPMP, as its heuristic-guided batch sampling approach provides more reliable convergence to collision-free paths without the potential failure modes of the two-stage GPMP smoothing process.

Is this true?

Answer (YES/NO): YES